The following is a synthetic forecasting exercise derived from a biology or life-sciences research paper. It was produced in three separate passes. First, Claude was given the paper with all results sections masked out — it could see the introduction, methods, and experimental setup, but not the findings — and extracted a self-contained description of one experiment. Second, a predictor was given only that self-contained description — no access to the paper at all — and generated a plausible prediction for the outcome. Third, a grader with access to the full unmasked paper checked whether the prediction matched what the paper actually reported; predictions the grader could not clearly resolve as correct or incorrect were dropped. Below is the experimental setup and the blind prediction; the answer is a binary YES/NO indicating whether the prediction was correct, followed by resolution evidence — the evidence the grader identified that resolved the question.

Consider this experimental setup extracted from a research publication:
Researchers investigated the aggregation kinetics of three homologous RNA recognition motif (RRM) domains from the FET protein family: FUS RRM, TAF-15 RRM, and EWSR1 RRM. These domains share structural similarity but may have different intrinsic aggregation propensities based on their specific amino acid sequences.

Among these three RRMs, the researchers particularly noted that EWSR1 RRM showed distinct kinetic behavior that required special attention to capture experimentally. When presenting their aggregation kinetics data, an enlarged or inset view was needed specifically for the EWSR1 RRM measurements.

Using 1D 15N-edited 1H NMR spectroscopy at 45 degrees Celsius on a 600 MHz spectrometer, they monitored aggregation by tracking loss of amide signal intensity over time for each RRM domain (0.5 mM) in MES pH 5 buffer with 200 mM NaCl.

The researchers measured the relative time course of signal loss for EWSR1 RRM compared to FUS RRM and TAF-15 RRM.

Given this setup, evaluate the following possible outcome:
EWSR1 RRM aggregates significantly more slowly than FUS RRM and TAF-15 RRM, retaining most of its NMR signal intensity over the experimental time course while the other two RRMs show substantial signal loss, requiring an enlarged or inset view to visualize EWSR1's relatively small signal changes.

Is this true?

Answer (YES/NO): YES